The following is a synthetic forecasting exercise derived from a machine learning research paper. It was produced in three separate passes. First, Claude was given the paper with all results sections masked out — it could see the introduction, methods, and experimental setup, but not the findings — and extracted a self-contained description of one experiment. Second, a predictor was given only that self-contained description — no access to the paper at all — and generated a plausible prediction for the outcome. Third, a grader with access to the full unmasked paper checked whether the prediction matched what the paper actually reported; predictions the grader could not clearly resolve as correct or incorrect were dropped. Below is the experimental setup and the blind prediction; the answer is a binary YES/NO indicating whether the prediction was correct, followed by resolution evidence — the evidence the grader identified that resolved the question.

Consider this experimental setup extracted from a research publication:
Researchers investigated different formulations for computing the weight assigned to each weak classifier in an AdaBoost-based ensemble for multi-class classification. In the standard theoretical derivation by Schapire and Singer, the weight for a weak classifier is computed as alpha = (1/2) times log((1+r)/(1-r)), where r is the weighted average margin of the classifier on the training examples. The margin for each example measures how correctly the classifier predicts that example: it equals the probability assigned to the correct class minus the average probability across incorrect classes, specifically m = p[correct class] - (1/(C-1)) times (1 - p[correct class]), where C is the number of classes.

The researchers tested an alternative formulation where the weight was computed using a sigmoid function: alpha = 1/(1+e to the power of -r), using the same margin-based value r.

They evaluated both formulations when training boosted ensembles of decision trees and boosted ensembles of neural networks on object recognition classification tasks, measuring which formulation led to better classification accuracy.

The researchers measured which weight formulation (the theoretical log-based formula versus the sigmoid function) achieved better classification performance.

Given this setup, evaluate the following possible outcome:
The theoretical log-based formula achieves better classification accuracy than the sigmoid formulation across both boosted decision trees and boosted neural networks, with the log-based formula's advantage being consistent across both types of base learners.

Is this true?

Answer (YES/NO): NO